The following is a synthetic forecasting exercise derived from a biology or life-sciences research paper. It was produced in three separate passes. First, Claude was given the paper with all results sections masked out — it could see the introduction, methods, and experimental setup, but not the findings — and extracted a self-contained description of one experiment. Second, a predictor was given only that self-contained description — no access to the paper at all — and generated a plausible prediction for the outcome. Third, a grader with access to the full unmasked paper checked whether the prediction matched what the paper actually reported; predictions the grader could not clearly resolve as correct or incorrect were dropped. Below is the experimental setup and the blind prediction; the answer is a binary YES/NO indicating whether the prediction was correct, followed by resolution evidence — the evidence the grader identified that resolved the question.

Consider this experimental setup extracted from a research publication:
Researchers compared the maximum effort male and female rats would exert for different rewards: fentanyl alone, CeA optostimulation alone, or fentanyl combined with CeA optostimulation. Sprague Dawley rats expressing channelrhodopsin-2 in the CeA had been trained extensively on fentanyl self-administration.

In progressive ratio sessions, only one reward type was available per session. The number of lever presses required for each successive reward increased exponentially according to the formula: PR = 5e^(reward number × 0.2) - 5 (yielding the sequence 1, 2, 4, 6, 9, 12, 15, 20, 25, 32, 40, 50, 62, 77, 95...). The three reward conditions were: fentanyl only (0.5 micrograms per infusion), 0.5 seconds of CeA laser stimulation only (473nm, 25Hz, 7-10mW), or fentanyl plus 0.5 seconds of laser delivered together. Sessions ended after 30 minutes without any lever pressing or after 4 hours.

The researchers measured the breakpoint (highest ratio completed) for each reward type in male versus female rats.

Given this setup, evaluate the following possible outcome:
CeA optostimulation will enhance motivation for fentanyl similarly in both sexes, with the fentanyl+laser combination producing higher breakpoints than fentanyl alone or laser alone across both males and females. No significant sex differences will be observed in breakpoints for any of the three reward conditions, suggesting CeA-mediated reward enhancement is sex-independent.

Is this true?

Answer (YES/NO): NO